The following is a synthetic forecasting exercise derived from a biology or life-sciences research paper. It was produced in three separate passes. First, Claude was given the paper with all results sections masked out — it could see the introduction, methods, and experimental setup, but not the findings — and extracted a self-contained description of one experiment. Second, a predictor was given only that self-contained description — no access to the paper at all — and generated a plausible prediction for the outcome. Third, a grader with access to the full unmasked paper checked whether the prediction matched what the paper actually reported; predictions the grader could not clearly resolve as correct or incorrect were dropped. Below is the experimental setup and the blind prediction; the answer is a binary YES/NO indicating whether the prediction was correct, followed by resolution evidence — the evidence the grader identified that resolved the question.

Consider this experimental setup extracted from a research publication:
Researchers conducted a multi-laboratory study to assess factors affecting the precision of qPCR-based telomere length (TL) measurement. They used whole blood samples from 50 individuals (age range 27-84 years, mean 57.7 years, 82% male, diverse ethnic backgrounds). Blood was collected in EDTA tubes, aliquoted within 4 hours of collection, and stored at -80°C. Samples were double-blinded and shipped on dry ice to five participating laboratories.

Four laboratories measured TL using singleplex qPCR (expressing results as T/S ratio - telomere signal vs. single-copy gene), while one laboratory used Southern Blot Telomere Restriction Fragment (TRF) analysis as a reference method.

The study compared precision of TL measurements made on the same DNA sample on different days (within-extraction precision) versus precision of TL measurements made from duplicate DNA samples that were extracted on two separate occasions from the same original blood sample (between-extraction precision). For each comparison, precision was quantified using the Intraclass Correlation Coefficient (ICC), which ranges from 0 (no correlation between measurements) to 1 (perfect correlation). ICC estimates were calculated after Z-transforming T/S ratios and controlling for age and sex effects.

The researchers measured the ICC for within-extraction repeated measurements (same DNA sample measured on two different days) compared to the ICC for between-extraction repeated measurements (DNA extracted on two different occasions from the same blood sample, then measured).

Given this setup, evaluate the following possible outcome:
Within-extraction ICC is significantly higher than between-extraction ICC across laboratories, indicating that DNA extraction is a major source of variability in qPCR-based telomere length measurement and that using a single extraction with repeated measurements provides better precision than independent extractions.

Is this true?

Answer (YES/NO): NO